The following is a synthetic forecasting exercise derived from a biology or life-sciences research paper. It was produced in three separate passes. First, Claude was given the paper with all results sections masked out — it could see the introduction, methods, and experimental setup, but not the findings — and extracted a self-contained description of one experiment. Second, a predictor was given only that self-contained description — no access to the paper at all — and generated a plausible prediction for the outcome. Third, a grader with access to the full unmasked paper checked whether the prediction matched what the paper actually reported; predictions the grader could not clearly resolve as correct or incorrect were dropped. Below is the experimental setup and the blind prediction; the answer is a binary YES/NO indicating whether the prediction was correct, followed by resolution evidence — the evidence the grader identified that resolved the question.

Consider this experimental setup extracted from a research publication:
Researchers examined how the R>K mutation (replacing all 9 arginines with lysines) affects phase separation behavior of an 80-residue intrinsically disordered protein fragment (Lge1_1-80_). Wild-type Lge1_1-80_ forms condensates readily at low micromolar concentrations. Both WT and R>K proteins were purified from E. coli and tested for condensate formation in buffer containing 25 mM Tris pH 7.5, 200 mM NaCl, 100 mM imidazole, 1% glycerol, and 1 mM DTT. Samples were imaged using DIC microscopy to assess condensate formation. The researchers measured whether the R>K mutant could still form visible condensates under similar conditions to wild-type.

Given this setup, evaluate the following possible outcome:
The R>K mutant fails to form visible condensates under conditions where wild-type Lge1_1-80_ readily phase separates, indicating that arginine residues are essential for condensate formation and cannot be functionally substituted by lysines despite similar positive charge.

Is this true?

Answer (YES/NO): NO